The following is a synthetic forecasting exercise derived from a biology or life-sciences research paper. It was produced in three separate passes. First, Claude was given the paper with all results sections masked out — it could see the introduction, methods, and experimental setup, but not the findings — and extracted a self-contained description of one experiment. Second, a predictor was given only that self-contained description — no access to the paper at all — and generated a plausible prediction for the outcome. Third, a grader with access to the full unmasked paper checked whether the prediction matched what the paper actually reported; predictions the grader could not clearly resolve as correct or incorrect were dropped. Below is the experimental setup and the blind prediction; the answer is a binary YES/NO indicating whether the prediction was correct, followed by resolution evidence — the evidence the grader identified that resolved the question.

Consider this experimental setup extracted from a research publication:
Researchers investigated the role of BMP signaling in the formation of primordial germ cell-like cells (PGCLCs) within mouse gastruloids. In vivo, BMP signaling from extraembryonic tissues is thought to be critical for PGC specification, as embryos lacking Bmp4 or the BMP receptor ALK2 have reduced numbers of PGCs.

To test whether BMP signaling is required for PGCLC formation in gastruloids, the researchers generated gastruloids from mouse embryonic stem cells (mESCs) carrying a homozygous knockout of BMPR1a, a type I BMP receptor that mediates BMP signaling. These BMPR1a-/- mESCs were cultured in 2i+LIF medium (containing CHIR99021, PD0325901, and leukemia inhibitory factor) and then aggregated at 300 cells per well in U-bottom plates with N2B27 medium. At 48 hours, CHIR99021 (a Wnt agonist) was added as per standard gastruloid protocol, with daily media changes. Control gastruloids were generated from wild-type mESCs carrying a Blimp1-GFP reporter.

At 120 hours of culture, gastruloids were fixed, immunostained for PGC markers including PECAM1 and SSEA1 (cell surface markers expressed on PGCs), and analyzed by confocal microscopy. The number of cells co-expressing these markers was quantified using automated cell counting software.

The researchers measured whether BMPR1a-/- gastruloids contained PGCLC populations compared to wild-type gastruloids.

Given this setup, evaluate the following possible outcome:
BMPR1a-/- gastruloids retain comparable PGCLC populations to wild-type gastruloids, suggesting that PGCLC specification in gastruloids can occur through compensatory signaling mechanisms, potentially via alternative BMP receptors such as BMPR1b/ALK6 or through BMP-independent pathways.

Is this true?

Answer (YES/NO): NO